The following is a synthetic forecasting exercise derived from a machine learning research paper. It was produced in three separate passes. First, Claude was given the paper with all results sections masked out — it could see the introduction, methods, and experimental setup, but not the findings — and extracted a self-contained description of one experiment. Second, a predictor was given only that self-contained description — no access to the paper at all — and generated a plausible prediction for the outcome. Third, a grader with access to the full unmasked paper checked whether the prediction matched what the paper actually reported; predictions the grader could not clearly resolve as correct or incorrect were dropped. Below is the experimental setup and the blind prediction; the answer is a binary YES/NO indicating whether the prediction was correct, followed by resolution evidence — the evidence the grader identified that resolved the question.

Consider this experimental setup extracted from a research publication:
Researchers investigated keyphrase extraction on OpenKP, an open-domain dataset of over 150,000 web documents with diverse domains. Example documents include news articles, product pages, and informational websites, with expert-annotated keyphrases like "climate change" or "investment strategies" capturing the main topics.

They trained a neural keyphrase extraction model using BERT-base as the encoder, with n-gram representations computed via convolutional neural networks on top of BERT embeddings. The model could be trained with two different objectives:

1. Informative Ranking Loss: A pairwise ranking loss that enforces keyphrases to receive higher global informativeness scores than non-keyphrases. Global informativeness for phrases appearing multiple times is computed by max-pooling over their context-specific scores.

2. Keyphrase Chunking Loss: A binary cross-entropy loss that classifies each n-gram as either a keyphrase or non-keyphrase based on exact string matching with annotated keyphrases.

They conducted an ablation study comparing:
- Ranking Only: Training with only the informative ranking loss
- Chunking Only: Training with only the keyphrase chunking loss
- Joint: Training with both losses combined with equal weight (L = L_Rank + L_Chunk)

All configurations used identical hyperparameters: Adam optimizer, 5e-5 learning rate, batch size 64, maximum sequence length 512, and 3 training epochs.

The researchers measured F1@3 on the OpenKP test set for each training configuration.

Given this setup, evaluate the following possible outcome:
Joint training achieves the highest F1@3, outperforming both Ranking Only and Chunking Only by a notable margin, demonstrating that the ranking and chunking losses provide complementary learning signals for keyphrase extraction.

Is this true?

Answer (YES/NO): YES